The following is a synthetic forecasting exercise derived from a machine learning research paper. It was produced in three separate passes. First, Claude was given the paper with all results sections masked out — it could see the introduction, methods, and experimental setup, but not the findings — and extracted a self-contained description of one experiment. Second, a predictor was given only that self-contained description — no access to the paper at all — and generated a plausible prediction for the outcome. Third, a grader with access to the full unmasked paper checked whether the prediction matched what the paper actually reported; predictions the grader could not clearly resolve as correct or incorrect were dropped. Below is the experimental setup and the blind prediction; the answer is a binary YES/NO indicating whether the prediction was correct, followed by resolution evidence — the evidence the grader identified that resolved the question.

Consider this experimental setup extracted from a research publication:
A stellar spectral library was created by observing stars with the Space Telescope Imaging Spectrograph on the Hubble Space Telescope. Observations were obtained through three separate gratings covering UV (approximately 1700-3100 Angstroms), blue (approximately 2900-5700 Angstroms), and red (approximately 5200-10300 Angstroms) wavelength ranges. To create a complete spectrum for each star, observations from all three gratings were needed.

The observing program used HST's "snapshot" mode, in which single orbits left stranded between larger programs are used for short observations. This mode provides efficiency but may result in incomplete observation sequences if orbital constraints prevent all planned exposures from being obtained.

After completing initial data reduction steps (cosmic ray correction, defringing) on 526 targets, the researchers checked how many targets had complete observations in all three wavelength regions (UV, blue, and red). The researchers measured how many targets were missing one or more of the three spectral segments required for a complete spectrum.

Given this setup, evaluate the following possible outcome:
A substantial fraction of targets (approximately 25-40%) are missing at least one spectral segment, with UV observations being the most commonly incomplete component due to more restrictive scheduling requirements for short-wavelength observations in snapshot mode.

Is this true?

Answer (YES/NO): NO